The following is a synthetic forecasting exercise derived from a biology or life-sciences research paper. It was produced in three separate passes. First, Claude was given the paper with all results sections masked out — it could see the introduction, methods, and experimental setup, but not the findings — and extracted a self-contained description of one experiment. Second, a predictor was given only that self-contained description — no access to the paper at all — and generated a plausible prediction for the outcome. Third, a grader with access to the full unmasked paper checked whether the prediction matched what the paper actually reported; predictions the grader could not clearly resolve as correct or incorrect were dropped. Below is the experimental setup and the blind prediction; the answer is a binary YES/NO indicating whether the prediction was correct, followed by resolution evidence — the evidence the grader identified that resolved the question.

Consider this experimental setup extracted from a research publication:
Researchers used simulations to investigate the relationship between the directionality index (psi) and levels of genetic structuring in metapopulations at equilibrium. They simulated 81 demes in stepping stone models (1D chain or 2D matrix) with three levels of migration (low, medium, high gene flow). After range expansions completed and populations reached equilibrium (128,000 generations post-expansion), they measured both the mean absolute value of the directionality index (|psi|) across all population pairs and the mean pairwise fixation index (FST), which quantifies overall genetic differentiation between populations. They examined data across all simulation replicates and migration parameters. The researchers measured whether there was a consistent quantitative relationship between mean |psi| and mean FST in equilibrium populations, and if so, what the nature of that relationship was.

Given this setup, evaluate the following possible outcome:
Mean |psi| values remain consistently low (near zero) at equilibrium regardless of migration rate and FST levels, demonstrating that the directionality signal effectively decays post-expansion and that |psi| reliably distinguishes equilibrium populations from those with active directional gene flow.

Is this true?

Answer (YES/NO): NO